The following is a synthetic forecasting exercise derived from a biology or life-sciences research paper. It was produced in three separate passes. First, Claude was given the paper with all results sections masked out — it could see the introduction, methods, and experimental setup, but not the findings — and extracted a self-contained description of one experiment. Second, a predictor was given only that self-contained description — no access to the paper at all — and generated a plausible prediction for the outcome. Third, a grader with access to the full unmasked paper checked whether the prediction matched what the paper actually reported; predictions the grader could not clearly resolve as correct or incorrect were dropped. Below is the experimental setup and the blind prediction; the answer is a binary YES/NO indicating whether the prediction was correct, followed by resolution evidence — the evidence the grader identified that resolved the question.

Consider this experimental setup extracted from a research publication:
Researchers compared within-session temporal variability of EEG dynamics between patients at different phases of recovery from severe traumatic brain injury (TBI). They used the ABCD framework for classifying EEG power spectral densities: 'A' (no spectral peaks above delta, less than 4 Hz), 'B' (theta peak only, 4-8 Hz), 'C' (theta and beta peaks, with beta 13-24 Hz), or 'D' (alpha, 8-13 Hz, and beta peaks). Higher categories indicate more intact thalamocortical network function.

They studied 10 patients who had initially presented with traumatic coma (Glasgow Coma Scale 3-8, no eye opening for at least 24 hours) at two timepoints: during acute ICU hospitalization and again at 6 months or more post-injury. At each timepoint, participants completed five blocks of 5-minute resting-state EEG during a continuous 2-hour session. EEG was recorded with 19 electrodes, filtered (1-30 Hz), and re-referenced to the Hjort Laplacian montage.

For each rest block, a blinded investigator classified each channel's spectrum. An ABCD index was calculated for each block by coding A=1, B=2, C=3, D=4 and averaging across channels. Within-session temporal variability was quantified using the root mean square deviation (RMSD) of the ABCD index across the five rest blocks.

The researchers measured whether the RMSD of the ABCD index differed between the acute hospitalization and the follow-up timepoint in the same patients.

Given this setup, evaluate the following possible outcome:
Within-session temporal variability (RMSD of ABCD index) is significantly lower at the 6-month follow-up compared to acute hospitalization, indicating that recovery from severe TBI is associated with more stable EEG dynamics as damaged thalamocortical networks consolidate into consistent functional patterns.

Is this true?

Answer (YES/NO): NO